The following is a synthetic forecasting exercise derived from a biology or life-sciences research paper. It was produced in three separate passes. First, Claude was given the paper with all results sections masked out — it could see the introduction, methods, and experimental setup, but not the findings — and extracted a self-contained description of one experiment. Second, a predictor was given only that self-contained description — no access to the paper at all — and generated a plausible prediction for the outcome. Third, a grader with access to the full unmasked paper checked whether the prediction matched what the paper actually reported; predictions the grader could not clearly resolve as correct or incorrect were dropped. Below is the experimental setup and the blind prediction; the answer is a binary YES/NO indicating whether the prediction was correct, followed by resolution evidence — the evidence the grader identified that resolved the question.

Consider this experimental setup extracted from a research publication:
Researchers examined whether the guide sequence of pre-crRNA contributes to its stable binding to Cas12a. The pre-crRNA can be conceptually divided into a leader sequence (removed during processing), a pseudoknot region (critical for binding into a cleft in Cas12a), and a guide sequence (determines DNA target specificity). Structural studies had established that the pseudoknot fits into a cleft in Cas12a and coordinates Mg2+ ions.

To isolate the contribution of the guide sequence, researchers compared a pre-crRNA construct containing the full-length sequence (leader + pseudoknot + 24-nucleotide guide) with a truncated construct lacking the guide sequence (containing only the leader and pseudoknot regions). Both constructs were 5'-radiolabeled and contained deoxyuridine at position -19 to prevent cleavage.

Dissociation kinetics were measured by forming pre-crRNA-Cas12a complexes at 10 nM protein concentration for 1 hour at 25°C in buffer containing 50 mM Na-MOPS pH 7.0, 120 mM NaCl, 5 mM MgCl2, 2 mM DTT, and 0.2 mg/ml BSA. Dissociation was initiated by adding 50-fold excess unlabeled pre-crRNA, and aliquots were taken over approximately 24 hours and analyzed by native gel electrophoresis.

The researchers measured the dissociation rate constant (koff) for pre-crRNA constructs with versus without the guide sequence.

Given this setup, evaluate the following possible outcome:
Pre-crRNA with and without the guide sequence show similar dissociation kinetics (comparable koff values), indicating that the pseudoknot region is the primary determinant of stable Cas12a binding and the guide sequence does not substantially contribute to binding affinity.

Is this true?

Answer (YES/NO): NO